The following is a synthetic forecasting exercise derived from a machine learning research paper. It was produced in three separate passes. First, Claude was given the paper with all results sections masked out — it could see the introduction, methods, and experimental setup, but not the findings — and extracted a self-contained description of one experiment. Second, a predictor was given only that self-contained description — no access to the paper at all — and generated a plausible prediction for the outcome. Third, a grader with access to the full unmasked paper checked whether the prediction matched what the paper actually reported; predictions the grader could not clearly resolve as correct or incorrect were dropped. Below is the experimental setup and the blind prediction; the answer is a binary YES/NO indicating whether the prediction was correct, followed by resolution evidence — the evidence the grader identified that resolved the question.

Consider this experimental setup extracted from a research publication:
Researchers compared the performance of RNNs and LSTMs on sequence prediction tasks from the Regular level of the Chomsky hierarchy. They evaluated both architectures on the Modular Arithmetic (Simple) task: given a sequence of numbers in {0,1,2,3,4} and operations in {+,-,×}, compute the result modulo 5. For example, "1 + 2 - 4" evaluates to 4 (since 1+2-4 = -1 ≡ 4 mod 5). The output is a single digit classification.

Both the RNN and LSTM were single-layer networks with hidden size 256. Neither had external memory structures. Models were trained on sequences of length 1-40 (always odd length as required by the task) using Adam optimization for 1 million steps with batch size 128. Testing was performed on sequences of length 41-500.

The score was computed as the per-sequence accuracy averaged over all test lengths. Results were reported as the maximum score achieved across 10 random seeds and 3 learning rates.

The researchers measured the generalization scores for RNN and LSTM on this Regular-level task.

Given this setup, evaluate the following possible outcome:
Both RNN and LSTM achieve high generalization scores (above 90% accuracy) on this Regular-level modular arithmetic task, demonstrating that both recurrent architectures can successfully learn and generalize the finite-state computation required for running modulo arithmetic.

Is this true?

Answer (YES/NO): YES